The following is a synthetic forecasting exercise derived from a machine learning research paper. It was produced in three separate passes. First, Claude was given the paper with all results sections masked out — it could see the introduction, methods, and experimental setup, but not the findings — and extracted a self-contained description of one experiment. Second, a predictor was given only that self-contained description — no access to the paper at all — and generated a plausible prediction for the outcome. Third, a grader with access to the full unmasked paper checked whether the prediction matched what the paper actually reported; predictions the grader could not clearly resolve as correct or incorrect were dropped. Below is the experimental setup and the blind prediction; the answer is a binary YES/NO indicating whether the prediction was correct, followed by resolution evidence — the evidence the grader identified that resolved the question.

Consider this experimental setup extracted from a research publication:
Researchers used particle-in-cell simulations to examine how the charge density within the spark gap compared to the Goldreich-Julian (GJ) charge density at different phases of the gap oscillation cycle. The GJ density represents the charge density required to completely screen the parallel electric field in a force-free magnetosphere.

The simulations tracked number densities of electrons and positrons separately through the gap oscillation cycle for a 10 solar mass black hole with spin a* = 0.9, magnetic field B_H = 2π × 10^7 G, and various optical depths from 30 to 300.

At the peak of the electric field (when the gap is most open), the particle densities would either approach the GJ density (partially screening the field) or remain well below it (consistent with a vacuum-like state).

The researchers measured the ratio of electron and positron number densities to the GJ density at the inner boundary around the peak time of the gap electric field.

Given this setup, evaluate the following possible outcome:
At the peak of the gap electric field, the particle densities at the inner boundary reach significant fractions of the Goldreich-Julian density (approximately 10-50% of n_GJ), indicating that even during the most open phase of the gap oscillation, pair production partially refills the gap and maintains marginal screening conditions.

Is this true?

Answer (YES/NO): NO